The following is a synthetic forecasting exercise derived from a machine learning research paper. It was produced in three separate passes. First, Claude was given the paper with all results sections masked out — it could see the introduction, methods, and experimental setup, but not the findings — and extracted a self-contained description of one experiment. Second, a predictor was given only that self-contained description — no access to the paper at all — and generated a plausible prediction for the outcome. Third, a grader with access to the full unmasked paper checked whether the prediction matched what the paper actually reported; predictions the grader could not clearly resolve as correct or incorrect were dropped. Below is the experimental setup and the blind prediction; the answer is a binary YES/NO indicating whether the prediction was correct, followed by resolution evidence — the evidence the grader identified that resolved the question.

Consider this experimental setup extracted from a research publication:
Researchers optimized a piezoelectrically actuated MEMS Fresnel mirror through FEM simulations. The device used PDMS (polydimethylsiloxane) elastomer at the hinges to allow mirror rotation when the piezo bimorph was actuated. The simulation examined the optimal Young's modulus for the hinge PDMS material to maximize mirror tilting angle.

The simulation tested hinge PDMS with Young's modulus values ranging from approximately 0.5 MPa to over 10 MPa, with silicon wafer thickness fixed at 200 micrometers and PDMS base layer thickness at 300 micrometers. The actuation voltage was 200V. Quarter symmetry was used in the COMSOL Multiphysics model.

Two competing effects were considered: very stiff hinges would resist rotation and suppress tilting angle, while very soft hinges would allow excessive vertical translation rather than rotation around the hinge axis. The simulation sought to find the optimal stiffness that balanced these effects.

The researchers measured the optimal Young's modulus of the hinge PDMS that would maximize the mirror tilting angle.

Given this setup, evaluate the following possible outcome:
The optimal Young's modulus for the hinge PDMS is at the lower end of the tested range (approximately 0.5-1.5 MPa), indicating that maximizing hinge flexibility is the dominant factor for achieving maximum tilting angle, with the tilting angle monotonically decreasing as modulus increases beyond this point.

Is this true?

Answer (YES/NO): NO